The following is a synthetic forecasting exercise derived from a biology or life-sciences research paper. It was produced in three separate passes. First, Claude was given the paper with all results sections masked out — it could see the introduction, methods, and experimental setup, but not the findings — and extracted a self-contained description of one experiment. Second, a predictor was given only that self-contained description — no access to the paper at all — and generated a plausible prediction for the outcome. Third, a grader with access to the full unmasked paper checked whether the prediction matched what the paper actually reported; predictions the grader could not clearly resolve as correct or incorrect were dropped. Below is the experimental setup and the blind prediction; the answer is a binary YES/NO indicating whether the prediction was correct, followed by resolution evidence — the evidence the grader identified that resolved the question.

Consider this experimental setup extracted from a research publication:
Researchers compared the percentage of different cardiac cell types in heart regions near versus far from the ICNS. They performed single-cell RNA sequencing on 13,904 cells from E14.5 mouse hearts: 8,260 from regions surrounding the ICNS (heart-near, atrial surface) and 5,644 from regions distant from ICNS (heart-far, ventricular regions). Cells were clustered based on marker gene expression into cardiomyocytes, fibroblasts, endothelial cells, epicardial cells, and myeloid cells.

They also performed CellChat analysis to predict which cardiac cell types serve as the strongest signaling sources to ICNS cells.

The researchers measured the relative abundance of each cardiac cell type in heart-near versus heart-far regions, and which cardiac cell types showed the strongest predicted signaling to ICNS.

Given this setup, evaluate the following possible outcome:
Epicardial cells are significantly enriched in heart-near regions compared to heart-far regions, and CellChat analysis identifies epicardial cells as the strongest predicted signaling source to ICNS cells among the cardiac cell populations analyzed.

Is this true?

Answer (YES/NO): NO